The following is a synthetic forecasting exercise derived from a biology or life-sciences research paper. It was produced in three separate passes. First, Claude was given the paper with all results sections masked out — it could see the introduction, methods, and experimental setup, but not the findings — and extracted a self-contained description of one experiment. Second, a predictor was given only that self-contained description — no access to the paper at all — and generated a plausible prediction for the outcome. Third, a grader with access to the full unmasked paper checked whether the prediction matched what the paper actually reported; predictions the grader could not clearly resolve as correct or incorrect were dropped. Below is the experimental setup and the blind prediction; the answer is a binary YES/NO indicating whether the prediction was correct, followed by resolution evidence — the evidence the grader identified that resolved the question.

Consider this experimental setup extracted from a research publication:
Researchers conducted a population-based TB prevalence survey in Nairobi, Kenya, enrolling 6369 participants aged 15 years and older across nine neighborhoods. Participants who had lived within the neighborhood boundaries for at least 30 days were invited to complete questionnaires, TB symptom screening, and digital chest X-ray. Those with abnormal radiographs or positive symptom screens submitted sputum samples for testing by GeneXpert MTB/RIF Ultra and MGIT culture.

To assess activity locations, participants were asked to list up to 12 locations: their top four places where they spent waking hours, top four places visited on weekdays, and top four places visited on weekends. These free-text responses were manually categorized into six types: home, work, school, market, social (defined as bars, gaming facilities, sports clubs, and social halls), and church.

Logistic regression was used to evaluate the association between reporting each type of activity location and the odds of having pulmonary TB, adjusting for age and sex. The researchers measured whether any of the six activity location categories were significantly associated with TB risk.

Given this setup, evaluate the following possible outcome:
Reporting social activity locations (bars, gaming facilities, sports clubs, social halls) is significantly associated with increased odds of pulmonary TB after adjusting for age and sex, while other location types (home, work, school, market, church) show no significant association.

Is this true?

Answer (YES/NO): YES